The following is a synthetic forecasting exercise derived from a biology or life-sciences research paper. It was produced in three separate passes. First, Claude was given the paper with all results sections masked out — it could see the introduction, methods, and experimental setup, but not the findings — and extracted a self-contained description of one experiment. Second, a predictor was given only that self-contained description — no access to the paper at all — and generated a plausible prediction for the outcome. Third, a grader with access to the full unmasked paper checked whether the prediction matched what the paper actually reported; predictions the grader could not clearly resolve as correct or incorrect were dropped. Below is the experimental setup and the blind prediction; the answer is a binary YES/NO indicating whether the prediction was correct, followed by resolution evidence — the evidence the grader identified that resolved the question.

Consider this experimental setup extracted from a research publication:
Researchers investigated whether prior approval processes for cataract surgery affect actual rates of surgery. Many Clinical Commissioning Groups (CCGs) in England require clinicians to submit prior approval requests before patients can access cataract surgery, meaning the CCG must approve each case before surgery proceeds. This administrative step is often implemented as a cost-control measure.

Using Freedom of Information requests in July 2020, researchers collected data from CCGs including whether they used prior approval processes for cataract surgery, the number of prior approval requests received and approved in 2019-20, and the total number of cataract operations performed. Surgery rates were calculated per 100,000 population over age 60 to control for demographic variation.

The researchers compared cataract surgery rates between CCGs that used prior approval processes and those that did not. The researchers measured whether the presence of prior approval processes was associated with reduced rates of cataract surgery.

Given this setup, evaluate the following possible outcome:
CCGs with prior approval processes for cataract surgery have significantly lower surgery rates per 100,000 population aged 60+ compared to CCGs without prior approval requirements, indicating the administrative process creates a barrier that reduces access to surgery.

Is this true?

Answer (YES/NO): NO